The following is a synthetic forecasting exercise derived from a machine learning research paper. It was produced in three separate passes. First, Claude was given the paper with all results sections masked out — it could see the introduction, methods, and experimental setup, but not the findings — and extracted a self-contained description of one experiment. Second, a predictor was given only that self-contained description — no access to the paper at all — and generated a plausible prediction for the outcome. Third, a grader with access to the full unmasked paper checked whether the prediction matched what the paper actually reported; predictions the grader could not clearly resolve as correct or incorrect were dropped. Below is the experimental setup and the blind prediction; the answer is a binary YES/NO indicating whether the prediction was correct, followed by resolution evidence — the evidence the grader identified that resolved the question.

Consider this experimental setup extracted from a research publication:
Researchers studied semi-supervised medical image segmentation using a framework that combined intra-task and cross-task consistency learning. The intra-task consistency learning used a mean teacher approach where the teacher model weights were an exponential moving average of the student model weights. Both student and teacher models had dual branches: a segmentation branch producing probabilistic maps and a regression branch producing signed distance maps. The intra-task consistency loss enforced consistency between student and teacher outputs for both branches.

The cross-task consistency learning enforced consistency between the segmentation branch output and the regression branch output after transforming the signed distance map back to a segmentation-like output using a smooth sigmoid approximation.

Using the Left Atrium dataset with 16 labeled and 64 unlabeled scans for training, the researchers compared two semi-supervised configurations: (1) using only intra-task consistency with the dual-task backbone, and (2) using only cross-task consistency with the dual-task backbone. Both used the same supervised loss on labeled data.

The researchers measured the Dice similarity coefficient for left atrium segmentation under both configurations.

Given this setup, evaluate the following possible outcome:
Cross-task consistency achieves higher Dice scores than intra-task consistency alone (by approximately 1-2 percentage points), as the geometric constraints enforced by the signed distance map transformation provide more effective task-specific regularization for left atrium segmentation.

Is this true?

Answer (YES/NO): NO